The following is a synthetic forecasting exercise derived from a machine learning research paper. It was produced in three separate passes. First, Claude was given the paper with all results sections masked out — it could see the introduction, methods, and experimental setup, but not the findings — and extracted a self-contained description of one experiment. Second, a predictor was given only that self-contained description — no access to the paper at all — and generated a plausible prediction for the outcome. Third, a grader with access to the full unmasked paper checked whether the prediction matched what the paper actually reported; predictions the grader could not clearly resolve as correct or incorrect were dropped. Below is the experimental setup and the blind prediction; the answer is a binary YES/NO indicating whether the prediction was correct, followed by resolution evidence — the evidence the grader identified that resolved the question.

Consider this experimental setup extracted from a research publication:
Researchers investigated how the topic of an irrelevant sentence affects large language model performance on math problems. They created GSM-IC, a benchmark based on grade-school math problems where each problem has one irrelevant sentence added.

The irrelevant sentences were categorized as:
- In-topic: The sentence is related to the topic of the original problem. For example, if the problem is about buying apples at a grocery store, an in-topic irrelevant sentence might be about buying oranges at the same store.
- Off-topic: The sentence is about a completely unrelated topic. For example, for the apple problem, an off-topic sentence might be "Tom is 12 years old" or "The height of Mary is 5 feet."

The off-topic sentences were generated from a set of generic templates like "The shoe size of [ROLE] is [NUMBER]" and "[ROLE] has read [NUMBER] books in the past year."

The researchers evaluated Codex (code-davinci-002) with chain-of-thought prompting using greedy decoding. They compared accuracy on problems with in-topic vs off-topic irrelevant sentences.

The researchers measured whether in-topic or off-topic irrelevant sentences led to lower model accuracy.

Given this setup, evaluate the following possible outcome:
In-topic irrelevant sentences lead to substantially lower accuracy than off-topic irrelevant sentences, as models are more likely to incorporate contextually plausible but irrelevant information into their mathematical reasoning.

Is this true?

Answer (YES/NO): YES